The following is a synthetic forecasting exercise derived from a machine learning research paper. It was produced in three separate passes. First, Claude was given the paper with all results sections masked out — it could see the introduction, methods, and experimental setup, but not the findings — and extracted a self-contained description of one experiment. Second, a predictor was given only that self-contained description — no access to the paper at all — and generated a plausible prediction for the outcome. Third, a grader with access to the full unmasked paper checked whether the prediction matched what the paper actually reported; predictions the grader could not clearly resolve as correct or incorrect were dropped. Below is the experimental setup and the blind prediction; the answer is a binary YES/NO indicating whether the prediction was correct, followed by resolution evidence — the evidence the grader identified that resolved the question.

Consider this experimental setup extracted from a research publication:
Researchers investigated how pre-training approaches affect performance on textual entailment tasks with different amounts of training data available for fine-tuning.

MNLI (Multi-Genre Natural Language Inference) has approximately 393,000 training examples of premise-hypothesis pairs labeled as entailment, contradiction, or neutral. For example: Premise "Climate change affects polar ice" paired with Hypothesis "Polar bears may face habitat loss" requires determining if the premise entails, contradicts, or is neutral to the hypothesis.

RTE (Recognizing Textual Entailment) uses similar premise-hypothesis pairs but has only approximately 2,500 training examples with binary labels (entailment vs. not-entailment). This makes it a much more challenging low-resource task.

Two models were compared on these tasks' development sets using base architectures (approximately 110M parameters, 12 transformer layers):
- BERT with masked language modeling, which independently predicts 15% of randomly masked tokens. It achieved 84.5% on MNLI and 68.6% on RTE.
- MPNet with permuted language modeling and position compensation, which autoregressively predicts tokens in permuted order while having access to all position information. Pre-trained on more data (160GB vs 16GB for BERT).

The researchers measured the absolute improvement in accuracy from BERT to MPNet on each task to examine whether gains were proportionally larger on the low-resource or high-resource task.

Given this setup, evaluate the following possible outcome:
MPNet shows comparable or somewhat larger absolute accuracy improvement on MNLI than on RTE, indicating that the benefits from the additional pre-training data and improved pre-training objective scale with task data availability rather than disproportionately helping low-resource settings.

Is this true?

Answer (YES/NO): NO